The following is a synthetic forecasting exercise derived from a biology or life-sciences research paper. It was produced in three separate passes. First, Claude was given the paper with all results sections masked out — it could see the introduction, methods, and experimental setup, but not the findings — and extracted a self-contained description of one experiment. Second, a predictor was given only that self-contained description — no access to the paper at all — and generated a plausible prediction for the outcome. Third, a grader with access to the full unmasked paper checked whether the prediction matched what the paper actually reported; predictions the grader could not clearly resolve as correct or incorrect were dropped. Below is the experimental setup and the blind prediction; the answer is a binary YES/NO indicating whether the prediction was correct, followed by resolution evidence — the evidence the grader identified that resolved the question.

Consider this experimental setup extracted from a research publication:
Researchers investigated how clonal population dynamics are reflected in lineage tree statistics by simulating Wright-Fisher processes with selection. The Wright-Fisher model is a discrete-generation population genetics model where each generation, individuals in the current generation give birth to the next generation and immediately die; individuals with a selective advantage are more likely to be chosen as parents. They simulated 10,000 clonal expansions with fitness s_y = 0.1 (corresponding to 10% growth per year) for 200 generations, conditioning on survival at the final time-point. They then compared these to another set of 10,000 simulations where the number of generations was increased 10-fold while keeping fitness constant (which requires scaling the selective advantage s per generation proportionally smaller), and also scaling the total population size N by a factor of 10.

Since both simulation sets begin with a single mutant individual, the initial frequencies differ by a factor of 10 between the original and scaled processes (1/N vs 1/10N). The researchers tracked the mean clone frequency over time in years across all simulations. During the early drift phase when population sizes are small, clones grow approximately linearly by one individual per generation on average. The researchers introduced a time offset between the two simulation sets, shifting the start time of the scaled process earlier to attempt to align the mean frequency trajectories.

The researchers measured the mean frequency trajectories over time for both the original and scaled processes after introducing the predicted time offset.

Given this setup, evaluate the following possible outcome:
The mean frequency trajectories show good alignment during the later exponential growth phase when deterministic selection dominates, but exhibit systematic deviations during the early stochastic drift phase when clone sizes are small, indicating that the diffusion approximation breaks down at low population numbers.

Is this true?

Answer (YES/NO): NO